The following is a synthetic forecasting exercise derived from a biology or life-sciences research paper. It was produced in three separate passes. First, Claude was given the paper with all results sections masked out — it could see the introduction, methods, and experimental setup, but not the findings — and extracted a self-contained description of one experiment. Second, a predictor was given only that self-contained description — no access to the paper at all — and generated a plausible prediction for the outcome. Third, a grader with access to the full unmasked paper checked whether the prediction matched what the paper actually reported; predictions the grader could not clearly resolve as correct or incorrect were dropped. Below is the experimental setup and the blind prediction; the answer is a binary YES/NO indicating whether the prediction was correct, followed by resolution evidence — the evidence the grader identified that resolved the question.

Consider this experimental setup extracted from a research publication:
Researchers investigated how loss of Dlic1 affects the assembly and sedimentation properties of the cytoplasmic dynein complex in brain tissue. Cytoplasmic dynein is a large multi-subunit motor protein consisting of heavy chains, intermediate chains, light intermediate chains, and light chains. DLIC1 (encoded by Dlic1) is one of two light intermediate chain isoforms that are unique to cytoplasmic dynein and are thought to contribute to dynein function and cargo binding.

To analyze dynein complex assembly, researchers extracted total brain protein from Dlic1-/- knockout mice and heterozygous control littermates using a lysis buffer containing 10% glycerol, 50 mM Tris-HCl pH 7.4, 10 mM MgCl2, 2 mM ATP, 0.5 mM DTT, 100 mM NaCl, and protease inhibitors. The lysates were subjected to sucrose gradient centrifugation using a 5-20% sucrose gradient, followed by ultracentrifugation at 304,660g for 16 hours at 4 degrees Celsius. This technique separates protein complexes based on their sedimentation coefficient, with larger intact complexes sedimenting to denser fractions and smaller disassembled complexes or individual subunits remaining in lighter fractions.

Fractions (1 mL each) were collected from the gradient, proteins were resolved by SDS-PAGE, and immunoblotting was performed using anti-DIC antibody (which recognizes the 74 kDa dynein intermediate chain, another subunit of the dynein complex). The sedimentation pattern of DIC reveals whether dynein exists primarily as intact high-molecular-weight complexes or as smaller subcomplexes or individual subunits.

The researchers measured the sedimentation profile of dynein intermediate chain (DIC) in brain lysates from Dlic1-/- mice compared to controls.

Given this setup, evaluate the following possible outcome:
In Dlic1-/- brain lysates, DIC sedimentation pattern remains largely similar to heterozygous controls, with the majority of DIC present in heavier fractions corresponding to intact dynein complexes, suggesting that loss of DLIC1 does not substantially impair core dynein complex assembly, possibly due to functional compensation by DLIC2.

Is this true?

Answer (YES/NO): NO